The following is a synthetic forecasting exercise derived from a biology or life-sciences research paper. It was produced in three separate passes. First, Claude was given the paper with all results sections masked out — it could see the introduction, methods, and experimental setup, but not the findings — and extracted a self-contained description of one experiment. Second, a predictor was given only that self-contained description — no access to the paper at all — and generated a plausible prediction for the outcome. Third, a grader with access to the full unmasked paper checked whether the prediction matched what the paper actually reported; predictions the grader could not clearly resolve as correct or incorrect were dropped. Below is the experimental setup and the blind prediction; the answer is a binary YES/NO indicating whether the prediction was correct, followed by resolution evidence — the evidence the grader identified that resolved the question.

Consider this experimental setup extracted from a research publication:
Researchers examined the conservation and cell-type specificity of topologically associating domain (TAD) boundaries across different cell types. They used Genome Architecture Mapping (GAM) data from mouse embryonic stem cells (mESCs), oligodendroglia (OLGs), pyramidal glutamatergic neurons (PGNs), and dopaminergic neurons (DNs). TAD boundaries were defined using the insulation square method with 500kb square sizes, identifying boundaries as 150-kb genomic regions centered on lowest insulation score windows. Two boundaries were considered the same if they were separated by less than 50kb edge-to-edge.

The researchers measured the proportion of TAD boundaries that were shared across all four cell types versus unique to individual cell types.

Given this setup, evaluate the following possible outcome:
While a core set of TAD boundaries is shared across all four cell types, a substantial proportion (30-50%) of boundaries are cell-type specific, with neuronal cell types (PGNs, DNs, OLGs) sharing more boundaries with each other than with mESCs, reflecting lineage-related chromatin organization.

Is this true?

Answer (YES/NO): NO